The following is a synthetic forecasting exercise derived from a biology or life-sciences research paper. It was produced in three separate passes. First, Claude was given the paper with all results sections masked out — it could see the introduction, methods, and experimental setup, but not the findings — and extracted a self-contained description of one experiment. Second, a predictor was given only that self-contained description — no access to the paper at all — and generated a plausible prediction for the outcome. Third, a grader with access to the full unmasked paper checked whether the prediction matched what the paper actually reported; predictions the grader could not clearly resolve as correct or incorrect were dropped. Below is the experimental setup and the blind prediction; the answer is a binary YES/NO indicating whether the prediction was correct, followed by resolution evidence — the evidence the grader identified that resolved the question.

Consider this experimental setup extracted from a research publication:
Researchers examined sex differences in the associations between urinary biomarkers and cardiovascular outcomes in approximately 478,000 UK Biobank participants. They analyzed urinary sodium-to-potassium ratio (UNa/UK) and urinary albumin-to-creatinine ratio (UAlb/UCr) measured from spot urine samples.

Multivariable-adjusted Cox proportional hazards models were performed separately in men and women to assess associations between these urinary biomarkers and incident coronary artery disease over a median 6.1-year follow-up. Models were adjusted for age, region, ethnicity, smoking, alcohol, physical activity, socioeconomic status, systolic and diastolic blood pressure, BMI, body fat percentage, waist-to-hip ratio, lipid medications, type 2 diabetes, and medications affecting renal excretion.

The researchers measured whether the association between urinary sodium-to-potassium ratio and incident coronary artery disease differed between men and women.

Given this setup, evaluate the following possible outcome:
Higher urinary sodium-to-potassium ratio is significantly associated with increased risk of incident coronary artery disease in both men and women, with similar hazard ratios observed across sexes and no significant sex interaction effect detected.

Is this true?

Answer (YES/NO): NO